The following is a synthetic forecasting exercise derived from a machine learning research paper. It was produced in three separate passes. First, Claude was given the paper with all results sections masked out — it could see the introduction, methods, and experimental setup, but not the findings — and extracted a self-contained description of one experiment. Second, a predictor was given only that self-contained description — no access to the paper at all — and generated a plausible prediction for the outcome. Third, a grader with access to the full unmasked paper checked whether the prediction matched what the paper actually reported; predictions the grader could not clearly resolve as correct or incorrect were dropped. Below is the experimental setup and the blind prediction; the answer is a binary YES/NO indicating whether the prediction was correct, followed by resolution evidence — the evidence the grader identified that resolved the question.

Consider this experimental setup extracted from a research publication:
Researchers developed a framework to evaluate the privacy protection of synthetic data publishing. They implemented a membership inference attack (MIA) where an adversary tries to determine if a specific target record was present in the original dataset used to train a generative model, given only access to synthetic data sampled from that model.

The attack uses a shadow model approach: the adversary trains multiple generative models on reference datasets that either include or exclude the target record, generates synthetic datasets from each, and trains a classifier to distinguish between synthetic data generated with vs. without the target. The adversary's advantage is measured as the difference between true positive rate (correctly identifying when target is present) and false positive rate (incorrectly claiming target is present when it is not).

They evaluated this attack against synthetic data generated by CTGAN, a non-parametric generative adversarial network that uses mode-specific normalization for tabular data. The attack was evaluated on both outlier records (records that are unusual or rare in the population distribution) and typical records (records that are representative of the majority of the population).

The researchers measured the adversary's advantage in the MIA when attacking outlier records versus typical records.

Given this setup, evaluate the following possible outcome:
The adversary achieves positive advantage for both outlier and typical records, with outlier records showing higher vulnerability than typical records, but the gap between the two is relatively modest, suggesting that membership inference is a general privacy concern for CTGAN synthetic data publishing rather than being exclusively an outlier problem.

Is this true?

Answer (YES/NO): NO